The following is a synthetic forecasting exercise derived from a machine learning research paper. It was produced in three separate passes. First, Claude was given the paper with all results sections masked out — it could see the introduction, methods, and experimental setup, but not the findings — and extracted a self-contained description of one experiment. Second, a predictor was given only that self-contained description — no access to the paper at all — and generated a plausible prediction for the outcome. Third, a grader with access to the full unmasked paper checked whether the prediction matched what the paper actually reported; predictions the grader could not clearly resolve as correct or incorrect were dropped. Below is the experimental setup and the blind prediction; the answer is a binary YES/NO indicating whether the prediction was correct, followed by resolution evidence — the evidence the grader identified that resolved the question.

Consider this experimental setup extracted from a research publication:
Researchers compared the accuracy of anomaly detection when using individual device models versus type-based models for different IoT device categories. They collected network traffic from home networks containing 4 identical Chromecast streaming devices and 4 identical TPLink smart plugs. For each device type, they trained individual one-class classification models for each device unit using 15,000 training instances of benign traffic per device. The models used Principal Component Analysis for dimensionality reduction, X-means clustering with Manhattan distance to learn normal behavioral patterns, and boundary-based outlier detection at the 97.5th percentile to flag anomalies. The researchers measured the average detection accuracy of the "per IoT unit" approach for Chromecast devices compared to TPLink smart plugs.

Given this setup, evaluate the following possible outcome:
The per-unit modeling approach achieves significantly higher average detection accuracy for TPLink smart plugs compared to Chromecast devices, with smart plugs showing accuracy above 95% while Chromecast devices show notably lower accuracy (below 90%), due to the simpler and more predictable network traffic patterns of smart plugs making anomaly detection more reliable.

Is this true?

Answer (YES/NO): YES